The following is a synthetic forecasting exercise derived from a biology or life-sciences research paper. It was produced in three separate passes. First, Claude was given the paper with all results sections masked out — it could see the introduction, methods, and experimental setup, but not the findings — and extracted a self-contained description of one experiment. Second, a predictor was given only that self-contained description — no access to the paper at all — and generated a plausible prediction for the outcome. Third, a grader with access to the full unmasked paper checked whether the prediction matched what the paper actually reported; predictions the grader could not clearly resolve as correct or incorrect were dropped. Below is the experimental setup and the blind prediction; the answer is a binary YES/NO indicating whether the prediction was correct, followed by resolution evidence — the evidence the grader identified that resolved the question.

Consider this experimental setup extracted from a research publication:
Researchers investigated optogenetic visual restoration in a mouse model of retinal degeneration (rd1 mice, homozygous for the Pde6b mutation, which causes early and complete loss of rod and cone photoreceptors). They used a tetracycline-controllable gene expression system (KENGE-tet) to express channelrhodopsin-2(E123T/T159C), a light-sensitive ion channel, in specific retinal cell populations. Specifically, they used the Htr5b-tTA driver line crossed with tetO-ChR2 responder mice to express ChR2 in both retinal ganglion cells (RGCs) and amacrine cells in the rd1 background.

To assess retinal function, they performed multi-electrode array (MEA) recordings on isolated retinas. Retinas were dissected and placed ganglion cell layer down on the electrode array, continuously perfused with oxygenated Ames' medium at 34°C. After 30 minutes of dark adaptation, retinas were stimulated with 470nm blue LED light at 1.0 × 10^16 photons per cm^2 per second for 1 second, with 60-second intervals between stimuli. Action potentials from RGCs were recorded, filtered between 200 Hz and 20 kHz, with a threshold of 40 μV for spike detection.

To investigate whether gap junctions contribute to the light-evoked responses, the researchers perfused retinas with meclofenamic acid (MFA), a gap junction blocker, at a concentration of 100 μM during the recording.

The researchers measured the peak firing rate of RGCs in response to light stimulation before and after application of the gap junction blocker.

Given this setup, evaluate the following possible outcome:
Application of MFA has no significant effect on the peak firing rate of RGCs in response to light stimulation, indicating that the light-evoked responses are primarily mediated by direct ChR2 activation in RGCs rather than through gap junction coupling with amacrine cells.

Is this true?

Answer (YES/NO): YES